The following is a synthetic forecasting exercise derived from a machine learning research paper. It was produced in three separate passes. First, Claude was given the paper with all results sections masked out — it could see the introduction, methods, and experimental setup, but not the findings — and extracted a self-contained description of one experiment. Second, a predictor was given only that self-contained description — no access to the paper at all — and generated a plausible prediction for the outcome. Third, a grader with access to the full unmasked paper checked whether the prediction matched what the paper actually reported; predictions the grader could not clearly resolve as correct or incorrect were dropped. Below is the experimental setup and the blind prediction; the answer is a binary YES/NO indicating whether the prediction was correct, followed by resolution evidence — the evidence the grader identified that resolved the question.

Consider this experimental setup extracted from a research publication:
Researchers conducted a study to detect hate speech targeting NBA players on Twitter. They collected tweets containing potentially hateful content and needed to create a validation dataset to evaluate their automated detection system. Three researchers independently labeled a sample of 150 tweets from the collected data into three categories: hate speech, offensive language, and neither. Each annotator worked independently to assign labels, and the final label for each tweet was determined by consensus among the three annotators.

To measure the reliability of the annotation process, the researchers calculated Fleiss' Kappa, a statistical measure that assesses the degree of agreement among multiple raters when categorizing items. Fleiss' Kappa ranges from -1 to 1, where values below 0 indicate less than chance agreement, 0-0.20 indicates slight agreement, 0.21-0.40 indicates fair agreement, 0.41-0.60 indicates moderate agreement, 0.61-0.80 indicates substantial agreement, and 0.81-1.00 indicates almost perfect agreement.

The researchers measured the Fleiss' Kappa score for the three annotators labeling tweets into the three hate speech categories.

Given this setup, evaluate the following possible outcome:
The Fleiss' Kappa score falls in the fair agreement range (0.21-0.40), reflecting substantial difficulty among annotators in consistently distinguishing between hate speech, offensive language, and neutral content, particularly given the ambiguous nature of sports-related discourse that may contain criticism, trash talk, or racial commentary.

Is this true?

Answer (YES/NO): YES